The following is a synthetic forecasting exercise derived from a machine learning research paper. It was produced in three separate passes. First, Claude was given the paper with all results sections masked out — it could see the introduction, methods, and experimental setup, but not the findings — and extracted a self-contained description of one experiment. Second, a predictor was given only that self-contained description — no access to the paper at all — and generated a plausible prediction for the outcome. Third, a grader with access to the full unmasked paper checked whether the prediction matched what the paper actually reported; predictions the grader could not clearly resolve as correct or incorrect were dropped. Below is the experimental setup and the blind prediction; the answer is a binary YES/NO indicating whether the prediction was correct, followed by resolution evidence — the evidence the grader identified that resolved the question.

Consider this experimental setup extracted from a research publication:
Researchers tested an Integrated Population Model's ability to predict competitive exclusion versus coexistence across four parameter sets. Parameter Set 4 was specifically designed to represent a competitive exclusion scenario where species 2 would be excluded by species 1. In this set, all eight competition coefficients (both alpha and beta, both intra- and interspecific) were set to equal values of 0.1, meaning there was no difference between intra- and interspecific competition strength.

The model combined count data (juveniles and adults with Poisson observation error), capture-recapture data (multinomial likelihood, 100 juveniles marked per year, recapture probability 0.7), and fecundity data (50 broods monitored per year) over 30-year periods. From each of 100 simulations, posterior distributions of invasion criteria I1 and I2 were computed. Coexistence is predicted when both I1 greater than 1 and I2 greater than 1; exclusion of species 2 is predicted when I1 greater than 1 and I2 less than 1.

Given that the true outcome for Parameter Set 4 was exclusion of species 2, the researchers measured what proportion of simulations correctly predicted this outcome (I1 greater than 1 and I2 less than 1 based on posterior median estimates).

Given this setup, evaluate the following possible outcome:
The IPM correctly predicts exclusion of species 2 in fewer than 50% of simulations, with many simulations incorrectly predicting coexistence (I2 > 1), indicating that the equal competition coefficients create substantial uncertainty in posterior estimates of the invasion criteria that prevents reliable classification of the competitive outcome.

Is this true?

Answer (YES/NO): YES